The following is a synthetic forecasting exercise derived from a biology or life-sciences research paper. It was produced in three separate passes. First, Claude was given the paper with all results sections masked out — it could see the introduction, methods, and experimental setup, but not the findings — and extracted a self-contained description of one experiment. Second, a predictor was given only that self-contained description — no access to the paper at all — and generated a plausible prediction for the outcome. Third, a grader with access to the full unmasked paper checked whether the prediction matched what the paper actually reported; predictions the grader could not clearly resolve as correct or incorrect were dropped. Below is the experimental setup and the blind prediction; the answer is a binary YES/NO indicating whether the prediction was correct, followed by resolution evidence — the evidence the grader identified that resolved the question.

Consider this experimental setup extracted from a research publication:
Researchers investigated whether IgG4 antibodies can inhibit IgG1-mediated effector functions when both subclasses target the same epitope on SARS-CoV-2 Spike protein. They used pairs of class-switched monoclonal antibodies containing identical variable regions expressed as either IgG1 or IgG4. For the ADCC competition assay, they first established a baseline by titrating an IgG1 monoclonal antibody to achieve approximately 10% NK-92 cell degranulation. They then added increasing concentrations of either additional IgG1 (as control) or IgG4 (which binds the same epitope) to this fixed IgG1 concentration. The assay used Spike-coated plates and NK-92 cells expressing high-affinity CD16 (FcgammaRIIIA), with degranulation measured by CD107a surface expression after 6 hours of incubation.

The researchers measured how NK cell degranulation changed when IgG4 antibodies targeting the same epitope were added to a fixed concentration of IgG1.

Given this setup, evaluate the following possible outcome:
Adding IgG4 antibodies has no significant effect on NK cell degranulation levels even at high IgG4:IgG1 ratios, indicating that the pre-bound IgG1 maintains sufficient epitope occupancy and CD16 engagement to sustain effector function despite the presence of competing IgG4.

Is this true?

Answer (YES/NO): NO